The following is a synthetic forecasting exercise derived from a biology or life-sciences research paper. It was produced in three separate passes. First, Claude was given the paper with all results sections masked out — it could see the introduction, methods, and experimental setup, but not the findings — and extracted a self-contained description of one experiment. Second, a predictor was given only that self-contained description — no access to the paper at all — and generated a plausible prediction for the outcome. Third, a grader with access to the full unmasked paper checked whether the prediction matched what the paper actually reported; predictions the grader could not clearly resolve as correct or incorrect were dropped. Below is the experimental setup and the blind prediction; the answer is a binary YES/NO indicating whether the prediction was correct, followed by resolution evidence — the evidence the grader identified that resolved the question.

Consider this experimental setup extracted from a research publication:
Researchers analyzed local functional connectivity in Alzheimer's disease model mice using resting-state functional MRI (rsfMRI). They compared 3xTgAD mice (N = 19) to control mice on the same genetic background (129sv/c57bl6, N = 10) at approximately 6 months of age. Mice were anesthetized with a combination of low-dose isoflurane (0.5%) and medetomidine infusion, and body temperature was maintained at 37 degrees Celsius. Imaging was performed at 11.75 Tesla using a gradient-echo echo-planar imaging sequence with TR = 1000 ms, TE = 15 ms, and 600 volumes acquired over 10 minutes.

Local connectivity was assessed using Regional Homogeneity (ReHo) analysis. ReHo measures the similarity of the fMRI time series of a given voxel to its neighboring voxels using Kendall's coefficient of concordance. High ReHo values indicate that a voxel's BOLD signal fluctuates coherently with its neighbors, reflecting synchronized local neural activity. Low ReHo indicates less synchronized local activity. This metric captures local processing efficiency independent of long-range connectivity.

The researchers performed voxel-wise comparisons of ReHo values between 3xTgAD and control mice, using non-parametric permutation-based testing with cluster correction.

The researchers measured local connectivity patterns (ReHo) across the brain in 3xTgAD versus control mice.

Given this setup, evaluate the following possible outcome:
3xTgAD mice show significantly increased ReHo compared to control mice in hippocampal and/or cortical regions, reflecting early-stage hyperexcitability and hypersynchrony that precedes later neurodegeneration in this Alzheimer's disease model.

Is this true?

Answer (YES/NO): NO